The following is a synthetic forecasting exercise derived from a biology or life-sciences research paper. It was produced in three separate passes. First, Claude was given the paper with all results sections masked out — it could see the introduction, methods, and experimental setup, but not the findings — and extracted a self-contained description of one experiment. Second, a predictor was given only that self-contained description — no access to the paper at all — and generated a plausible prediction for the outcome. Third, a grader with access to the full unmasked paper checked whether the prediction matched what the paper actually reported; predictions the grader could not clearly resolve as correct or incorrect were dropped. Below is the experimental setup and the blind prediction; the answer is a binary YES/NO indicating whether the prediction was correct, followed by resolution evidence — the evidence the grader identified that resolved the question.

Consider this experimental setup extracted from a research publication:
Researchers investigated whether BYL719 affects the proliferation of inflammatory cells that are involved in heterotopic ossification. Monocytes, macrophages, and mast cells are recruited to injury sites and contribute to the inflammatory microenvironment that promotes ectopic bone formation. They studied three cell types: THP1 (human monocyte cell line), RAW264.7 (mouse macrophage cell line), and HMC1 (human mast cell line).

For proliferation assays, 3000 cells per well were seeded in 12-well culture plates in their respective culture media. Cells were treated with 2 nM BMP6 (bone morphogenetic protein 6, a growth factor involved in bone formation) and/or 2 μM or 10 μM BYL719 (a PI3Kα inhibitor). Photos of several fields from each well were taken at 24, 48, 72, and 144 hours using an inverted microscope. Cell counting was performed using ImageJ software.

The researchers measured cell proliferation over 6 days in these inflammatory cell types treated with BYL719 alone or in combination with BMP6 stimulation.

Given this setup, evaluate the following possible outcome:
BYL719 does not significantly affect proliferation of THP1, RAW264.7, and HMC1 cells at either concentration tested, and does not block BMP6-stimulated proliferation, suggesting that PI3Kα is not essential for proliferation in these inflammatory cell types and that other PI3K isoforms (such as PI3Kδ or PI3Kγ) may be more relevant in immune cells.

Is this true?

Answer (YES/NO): NO